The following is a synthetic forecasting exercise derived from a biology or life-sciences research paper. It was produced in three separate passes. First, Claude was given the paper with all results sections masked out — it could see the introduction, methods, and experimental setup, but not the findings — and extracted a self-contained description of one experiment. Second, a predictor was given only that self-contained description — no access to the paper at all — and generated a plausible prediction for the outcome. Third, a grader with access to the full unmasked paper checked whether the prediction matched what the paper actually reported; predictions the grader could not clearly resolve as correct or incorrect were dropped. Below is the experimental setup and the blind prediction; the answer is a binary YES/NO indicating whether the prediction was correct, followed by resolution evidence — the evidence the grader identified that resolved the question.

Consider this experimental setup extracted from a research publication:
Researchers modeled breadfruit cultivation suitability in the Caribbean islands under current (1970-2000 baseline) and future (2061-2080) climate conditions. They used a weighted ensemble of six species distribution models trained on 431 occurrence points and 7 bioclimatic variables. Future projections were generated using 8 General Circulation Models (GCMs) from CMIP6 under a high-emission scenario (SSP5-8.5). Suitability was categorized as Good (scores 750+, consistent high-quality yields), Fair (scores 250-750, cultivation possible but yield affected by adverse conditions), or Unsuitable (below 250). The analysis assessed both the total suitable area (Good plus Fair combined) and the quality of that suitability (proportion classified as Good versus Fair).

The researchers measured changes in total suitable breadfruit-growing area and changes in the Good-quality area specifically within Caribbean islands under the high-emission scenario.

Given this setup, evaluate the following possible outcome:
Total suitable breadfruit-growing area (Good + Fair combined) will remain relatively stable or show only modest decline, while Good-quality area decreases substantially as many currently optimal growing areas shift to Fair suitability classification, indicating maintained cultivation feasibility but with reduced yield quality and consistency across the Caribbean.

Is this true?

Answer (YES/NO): YES